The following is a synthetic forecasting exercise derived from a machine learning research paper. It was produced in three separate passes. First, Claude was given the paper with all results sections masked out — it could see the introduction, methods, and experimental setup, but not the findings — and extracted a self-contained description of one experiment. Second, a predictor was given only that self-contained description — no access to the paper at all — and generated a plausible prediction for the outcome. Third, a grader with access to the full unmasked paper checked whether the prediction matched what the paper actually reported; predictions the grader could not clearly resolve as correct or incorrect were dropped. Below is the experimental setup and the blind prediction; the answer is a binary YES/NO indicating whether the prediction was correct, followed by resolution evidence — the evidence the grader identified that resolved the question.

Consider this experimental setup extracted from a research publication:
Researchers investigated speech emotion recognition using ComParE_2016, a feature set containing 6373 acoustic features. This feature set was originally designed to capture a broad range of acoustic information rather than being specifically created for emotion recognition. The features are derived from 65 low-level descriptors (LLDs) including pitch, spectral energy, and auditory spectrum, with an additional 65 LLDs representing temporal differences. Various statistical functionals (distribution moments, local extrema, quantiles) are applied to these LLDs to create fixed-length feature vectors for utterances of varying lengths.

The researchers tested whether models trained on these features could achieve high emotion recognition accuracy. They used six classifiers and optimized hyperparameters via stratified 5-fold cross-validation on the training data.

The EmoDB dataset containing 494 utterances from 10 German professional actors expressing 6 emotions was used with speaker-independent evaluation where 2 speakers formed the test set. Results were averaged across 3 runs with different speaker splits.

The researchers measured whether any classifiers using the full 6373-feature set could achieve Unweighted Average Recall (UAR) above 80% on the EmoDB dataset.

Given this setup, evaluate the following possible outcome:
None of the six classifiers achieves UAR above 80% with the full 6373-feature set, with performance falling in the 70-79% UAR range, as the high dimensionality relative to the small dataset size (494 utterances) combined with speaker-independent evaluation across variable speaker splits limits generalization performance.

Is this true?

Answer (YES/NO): NO